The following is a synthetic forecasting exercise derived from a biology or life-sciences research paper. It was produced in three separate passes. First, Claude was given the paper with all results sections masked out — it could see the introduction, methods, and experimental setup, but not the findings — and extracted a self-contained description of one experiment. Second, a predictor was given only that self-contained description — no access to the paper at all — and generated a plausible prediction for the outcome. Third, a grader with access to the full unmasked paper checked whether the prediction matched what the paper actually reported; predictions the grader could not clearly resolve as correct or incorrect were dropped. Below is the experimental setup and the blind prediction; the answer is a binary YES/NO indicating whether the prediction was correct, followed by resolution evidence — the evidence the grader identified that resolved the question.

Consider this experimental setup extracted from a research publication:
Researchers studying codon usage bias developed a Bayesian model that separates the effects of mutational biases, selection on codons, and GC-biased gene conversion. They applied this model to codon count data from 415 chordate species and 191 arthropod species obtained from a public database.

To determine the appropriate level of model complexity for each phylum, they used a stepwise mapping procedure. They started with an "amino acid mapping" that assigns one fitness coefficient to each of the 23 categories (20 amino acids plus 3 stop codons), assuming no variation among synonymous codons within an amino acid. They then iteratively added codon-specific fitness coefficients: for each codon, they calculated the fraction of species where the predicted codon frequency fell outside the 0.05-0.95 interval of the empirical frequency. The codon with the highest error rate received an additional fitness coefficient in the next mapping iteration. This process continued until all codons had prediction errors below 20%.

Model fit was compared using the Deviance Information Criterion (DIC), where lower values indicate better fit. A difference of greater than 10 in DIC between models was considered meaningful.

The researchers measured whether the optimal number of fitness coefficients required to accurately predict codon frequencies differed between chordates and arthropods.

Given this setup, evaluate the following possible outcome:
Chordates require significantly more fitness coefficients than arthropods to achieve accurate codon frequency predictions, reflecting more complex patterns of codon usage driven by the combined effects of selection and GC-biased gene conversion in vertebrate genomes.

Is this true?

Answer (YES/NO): YES